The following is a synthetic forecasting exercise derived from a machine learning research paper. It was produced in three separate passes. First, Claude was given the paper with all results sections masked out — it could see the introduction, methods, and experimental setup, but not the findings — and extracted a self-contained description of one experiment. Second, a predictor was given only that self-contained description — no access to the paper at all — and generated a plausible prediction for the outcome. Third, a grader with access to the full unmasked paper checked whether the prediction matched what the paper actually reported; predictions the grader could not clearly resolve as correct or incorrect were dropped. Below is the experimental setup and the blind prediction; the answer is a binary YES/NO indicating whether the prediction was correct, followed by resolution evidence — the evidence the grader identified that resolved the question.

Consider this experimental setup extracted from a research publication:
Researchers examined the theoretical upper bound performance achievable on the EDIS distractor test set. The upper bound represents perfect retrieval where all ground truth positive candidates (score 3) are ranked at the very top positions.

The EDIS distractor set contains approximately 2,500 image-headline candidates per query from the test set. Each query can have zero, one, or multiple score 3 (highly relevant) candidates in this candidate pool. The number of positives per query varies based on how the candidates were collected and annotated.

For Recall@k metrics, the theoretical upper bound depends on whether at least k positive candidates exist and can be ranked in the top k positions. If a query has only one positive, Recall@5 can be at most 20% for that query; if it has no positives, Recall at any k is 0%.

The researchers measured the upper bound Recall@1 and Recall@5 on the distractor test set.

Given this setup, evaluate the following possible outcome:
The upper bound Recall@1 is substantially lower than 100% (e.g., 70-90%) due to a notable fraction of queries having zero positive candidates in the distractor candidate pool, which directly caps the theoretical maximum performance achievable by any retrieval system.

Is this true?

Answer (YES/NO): NO